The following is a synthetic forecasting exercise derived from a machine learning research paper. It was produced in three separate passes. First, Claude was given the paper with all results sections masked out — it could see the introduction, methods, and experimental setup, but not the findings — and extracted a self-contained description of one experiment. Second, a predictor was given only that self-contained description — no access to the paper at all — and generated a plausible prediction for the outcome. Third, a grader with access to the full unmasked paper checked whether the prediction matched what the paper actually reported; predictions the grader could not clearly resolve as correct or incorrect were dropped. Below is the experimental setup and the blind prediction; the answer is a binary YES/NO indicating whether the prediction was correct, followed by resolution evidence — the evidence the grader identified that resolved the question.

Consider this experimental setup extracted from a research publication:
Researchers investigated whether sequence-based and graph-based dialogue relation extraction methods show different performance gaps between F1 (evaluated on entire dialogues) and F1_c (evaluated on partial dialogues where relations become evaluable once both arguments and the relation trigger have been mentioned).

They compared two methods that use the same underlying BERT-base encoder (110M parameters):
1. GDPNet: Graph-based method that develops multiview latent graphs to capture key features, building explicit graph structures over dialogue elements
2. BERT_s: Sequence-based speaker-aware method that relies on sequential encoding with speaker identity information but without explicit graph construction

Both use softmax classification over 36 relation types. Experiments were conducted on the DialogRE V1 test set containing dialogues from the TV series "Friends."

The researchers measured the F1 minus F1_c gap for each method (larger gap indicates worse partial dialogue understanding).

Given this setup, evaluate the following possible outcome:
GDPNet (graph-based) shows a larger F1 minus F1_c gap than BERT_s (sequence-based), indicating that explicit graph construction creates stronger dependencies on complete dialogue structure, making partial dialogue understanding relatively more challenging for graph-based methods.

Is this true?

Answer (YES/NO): NO